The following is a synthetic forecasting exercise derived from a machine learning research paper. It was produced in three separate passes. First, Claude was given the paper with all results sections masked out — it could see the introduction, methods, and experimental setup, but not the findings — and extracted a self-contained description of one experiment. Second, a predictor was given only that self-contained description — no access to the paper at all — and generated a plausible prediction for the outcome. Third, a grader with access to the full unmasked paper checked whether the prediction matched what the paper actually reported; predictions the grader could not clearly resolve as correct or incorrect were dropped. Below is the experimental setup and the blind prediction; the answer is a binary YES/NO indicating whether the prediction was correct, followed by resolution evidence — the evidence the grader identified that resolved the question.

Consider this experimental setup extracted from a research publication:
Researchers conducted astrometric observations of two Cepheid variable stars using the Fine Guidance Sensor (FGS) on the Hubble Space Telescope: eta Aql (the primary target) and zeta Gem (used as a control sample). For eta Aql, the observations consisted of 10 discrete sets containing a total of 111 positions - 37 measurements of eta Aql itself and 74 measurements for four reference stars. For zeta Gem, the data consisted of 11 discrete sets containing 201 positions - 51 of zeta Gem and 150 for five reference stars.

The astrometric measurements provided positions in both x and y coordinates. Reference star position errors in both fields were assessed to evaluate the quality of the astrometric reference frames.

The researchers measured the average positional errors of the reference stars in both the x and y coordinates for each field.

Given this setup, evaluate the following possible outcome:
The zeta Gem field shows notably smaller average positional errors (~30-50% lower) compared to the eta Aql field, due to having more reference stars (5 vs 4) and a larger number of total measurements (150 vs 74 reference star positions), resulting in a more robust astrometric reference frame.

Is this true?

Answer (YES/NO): NO